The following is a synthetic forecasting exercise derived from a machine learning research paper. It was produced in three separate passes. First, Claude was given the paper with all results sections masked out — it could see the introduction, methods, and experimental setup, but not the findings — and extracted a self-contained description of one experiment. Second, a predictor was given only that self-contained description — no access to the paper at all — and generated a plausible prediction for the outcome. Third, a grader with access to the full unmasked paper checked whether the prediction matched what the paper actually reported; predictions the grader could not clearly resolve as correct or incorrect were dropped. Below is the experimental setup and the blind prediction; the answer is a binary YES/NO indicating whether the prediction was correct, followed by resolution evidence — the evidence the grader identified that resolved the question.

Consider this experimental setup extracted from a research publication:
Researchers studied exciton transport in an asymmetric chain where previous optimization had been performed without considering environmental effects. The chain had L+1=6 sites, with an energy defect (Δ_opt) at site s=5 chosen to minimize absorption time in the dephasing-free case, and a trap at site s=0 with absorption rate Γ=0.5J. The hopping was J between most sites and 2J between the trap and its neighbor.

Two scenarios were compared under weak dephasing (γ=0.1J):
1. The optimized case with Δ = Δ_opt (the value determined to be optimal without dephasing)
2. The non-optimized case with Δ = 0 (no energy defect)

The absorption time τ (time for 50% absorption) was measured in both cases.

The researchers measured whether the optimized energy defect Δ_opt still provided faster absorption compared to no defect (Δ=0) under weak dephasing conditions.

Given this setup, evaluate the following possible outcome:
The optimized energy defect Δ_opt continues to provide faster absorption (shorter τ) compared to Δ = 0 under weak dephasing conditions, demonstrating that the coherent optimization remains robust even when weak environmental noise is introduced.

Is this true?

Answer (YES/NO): YES